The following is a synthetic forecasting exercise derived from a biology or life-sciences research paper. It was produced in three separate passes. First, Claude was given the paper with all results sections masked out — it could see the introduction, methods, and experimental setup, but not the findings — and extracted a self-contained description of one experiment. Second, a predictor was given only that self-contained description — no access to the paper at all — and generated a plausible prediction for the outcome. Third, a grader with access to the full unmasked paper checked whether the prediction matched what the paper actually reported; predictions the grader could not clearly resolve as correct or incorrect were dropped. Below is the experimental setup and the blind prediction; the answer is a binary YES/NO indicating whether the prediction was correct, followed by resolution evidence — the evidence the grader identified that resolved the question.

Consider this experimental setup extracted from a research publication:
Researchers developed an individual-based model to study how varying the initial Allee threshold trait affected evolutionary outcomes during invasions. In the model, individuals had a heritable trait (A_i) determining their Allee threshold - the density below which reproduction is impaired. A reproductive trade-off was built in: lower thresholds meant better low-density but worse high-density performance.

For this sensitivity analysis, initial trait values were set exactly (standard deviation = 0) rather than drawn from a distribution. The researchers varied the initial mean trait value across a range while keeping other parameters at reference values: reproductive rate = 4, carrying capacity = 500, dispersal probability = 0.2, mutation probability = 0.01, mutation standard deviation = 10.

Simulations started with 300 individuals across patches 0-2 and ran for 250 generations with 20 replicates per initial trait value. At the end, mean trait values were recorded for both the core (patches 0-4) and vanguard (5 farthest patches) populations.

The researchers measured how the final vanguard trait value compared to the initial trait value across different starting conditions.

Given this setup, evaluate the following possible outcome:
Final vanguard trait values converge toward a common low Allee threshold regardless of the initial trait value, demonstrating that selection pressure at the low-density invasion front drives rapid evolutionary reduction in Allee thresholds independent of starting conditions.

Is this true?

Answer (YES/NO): NO